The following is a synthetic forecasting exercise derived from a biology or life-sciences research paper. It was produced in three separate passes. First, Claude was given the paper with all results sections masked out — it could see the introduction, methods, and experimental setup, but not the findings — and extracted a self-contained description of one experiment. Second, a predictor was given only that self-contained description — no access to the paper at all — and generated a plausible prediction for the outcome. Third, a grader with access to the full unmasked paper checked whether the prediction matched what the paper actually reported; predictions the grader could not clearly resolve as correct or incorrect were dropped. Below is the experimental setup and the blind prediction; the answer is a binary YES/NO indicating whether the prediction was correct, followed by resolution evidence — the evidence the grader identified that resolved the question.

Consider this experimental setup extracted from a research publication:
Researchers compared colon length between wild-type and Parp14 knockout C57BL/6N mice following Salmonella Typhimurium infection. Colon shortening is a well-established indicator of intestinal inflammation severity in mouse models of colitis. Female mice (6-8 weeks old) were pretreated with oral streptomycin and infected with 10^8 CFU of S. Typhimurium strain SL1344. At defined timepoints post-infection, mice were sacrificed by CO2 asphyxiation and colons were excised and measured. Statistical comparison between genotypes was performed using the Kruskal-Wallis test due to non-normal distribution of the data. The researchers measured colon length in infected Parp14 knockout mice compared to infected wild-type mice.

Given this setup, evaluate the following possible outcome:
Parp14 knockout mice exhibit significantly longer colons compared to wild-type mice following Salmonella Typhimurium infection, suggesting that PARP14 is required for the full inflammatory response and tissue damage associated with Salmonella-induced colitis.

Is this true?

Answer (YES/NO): NO